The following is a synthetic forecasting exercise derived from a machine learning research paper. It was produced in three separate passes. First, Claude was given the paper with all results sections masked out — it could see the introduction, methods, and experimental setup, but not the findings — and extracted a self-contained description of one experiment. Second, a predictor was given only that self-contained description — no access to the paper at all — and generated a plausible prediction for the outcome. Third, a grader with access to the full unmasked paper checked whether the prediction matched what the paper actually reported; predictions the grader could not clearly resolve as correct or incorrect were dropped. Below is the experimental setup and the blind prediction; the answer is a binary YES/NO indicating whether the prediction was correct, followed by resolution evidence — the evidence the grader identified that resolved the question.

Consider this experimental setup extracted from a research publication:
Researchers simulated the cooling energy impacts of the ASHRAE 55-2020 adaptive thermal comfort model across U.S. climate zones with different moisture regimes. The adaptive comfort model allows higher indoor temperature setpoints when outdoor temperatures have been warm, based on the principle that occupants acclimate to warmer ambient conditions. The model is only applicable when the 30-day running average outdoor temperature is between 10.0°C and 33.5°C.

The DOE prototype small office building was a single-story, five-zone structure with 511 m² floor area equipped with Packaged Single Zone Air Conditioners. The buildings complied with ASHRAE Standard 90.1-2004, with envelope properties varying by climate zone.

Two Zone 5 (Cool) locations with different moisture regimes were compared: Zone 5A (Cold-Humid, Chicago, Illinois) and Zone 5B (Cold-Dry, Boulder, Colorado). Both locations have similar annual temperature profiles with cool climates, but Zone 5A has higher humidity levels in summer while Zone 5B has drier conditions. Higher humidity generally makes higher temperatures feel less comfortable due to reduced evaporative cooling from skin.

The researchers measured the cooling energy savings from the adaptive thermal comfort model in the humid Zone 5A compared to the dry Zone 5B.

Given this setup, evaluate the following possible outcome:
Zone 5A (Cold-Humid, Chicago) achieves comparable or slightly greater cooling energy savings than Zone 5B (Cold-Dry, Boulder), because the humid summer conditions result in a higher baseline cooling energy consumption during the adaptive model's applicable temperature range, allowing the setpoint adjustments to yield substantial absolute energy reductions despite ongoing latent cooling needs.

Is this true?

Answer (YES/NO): NO